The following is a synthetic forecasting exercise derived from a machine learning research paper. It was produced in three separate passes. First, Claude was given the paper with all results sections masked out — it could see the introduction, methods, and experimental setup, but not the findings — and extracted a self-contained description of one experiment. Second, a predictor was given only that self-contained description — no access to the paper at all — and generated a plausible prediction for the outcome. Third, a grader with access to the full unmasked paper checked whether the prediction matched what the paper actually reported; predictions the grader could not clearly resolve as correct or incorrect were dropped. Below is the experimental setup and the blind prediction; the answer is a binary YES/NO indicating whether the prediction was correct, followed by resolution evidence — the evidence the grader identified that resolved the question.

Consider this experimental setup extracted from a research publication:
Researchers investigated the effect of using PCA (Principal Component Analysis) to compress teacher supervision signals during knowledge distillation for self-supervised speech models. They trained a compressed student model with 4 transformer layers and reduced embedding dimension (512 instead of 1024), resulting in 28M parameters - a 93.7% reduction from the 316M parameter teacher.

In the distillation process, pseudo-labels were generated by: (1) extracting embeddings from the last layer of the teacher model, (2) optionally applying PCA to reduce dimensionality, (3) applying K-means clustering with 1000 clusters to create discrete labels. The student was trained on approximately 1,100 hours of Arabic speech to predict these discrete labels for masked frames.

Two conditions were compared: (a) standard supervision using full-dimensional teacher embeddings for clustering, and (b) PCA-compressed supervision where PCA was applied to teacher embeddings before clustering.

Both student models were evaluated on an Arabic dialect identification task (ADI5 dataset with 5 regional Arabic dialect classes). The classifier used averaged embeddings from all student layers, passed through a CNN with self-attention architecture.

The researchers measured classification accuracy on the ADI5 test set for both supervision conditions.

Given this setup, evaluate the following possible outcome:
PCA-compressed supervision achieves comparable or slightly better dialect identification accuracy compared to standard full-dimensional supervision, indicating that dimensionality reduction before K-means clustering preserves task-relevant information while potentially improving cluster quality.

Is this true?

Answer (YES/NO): NO